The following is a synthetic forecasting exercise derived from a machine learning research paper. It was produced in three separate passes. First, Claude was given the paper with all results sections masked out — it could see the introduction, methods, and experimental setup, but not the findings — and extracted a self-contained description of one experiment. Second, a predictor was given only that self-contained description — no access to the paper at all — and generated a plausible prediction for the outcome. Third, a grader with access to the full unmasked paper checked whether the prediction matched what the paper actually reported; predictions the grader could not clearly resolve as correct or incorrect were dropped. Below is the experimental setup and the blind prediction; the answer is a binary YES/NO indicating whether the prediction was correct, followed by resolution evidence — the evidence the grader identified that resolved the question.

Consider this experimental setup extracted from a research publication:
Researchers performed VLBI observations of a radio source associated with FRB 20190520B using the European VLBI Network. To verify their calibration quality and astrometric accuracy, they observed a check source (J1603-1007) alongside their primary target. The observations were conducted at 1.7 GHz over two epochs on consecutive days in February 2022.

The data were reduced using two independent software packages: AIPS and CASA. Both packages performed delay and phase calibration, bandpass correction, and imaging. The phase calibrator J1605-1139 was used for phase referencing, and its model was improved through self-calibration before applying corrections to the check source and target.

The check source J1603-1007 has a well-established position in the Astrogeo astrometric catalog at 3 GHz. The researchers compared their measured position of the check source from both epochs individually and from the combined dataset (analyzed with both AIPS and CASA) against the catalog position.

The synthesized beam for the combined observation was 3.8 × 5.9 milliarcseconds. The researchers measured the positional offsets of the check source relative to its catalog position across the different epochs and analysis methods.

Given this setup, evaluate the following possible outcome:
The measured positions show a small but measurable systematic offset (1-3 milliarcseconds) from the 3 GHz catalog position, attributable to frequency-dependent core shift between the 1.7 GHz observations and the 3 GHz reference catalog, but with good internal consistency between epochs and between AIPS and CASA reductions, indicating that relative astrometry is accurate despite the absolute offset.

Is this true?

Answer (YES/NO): NO